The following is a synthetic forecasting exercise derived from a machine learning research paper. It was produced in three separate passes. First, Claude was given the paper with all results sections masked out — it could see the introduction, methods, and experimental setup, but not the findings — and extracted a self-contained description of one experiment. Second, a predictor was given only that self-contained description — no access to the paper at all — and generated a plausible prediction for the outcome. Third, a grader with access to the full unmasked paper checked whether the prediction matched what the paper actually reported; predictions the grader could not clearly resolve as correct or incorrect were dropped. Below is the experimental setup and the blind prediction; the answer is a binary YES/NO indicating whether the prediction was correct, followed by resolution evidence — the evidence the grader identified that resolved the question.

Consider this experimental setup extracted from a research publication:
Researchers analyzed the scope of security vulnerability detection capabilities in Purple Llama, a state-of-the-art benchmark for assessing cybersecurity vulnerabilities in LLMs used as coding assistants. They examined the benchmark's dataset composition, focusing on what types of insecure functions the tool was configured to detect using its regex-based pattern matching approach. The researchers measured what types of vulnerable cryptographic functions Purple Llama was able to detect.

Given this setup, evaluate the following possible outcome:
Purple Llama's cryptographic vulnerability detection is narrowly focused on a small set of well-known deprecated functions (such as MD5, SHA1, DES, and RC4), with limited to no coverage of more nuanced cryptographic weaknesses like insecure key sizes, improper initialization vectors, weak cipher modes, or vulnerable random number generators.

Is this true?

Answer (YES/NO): NO